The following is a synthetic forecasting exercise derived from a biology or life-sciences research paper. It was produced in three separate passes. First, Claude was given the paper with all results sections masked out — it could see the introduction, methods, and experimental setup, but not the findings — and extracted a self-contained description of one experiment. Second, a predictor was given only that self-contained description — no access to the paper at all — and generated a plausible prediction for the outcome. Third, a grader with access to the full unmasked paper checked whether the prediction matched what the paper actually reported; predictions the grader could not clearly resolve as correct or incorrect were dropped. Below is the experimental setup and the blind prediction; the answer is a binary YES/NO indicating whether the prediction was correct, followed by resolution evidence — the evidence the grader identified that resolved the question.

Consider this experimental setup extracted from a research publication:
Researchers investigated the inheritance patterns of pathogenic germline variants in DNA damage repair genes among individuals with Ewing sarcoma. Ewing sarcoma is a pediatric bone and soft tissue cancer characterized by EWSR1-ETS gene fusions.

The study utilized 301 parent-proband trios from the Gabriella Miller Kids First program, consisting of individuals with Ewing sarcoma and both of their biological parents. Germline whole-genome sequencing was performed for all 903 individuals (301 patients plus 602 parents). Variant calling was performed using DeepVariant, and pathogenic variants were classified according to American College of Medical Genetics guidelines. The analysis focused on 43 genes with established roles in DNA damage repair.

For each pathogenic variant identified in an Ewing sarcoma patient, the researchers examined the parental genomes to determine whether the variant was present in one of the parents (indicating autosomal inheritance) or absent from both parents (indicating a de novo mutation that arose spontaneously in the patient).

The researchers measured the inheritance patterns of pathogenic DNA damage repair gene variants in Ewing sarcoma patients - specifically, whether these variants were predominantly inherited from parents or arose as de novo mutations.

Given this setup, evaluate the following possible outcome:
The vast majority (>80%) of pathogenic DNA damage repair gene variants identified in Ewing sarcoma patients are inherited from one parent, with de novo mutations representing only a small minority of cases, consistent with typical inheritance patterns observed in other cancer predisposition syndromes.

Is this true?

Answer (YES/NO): YES